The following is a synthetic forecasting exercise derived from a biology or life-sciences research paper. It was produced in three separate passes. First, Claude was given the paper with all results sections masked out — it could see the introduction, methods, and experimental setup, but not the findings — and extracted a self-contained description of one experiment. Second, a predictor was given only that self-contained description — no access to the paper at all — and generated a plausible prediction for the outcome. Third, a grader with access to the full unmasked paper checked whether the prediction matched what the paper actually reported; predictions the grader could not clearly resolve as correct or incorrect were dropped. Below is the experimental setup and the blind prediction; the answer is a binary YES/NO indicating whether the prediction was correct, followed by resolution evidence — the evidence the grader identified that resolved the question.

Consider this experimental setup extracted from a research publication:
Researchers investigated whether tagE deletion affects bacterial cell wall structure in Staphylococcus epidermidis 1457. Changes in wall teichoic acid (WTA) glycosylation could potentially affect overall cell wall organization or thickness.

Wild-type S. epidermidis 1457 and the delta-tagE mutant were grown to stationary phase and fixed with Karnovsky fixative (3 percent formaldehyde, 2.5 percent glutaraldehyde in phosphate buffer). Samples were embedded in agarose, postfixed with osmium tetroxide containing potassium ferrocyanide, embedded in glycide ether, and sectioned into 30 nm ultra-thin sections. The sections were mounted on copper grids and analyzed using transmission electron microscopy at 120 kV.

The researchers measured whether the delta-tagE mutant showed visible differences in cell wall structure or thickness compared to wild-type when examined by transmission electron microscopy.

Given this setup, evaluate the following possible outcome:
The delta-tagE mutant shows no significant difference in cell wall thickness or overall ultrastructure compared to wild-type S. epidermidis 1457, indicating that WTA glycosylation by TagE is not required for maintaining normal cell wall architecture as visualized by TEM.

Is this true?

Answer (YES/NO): YES